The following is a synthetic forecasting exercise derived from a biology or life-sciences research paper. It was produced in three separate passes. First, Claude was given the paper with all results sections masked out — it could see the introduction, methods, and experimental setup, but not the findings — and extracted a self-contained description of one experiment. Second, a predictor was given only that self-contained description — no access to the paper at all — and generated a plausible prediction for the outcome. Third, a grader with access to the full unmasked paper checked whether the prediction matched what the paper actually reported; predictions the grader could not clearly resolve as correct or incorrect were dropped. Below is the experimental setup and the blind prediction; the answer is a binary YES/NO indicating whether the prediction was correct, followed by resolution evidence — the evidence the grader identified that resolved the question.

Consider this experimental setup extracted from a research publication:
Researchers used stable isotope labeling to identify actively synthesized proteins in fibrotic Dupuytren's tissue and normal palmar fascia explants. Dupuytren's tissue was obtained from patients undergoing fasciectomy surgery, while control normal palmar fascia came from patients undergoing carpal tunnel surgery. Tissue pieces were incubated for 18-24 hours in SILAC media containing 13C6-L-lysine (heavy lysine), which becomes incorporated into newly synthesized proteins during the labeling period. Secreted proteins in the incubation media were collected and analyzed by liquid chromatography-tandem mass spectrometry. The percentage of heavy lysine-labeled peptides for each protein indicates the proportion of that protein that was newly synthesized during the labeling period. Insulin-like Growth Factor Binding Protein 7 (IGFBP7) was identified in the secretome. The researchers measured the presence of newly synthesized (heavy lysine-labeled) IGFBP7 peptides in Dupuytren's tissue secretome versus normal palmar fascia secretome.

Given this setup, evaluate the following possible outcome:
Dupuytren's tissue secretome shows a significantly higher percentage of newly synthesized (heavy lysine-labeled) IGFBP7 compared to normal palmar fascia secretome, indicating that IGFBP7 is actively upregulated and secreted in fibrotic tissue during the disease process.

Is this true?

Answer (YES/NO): NO